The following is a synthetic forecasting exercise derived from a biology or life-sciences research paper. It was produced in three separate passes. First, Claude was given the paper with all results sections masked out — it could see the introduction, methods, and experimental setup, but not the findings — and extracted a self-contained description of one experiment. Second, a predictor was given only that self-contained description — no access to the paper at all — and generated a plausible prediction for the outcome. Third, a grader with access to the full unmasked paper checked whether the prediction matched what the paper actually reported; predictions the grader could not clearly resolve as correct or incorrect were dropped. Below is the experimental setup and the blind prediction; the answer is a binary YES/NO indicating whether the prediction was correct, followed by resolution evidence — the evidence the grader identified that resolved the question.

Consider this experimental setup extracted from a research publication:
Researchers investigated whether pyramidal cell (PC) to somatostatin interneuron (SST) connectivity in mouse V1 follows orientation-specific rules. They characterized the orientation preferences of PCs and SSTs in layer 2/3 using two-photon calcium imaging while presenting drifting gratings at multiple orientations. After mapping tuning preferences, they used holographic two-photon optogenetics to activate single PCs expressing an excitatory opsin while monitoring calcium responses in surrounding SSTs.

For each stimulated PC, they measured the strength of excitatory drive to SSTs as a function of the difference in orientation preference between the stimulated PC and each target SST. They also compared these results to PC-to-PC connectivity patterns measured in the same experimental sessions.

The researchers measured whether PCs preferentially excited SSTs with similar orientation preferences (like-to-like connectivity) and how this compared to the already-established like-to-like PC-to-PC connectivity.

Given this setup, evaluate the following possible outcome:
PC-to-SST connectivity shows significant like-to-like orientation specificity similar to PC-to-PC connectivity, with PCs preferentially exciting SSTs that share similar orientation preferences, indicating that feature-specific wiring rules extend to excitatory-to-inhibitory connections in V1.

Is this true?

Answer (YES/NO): YES